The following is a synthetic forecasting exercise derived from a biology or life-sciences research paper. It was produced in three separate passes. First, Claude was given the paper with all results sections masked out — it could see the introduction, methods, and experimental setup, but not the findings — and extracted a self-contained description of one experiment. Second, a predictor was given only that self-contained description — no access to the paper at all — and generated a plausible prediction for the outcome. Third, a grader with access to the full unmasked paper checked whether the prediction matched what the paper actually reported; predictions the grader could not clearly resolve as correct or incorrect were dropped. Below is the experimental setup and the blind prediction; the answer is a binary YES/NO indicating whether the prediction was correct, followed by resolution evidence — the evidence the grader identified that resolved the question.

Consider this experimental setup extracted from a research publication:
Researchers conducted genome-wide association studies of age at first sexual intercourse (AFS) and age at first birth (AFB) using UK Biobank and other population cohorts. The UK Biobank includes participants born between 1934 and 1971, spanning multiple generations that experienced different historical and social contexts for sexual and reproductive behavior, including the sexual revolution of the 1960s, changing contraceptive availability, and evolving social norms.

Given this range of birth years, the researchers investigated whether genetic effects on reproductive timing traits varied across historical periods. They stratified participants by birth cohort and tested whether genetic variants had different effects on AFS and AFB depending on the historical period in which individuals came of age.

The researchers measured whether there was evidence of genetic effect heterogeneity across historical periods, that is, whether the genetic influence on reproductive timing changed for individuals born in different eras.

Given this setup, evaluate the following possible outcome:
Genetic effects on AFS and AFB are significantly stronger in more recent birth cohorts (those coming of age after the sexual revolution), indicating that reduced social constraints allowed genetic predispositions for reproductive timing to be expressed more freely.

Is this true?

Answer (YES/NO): NO